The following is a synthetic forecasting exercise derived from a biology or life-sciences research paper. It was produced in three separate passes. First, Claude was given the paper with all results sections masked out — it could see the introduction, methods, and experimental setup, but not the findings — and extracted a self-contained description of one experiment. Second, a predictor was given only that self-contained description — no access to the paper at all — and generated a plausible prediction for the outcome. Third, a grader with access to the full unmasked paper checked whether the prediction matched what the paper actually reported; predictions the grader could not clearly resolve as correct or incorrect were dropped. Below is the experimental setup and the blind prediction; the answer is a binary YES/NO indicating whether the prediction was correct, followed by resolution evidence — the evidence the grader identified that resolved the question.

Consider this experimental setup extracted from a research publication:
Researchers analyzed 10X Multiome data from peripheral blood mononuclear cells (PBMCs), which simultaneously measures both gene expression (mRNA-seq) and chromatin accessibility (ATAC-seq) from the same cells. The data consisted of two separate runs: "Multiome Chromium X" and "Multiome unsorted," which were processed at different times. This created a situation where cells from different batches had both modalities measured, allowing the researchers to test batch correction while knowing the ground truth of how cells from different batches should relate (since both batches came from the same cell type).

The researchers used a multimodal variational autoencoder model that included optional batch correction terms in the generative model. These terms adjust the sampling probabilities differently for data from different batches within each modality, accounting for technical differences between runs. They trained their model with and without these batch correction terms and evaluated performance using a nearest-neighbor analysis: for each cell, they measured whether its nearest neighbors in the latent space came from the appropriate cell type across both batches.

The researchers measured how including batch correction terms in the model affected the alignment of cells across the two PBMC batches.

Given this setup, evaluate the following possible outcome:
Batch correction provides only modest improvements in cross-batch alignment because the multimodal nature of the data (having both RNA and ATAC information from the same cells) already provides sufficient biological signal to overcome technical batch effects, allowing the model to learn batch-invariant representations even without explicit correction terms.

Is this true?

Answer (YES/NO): NO